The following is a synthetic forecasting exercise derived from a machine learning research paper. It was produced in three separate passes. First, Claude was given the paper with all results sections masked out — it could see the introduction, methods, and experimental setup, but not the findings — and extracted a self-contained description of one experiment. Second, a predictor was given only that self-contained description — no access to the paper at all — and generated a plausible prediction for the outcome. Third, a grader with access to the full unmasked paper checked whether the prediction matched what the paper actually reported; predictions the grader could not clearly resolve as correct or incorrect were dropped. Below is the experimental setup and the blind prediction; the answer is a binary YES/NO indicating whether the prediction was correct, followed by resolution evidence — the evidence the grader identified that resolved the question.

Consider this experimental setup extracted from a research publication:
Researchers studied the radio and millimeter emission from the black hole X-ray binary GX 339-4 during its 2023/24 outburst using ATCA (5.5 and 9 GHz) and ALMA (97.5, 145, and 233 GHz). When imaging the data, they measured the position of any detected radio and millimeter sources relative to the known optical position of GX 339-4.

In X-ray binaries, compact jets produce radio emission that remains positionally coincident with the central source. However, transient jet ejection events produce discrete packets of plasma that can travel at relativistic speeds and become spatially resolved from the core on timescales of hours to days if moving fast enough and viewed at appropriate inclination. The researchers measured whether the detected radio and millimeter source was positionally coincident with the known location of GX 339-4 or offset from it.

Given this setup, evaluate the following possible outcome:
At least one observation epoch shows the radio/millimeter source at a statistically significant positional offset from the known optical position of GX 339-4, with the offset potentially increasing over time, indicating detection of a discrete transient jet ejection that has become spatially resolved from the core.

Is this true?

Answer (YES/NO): YES